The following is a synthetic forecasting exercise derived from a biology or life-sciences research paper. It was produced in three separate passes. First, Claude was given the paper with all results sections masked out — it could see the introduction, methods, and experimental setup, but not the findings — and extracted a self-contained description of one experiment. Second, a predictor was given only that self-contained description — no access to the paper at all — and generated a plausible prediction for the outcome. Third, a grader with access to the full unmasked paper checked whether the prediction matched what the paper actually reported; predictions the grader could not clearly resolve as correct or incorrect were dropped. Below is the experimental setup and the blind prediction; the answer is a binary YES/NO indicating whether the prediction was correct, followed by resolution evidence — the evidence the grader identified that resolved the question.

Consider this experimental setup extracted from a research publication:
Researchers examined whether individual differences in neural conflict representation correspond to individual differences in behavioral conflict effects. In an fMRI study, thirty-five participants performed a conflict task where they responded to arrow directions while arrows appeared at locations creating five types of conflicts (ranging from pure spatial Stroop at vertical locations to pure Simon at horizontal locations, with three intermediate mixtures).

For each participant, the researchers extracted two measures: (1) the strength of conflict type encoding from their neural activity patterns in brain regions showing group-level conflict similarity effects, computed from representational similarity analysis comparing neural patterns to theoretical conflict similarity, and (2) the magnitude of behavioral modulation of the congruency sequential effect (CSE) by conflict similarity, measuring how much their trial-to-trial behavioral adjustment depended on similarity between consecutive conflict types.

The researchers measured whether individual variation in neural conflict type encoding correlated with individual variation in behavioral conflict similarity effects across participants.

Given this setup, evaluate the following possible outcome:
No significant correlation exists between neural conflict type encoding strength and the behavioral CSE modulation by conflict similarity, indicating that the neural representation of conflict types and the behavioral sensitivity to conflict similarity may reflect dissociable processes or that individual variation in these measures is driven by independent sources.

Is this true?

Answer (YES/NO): NO